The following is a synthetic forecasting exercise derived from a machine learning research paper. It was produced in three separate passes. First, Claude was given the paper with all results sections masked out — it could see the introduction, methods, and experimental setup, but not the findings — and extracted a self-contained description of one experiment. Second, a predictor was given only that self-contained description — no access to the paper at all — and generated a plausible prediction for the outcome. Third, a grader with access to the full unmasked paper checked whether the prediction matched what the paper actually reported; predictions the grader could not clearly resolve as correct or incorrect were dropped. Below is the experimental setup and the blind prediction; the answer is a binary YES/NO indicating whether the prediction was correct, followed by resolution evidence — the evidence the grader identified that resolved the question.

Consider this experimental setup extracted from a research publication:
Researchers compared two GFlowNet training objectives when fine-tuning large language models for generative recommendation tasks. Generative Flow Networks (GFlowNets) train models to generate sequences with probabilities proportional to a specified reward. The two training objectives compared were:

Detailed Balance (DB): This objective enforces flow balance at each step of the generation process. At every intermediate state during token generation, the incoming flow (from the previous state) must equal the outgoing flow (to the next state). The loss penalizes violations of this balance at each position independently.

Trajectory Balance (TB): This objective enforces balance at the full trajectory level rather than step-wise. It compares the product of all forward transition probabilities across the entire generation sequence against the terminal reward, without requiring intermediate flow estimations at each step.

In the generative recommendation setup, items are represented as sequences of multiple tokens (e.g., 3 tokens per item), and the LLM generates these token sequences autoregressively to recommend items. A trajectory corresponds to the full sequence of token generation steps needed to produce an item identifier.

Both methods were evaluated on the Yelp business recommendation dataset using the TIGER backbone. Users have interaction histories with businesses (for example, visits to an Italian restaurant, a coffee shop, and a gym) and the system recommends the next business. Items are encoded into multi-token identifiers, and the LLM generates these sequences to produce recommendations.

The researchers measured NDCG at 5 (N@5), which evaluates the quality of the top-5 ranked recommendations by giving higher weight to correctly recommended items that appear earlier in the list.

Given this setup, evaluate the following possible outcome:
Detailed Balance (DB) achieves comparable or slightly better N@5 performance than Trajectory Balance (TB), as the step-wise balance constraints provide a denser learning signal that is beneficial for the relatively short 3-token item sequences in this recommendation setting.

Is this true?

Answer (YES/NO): NO